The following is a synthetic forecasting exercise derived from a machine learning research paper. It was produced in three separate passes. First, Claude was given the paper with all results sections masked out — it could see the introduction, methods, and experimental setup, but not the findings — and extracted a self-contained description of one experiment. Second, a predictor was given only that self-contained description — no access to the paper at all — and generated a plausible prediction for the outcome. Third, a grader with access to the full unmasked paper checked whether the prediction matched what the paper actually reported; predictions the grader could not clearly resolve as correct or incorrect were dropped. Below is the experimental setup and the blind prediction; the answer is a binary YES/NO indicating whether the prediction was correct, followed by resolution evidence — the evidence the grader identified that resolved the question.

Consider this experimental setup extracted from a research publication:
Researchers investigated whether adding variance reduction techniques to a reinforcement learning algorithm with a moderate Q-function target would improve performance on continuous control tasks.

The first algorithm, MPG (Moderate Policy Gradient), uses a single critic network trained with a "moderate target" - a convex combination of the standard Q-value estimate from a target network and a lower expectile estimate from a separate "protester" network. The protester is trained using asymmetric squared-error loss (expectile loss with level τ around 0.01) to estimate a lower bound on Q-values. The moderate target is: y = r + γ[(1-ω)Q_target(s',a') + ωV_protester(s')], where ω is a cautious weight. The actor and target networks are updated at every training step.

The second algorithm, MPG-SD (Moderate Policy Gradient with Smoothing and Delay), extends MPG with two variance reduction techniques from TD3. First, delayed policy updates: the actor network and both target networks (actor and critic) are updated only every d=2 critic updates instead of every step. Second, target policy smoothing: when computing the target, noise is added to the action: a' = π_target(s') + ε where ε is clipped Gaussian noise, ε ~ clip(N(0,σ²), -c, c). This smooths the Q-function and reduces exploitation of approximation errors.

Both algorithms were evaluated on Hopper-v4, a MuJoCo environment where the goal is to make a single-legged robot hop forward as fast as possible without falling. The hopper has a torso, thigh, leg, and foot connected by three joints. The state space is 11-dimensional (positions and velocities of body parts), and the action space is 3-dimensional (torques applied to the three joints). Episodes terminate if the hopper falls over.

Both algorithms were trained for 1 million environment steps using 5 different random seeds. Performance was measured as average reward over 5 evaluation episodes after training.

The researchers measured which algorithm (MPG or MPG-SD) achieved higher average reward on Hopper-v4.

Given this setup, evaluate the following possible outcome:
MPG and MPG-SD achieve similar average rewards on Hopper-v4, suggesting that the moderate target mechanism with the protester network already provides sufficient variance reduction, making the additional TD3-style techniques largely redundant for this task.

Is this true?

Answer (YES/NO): NO